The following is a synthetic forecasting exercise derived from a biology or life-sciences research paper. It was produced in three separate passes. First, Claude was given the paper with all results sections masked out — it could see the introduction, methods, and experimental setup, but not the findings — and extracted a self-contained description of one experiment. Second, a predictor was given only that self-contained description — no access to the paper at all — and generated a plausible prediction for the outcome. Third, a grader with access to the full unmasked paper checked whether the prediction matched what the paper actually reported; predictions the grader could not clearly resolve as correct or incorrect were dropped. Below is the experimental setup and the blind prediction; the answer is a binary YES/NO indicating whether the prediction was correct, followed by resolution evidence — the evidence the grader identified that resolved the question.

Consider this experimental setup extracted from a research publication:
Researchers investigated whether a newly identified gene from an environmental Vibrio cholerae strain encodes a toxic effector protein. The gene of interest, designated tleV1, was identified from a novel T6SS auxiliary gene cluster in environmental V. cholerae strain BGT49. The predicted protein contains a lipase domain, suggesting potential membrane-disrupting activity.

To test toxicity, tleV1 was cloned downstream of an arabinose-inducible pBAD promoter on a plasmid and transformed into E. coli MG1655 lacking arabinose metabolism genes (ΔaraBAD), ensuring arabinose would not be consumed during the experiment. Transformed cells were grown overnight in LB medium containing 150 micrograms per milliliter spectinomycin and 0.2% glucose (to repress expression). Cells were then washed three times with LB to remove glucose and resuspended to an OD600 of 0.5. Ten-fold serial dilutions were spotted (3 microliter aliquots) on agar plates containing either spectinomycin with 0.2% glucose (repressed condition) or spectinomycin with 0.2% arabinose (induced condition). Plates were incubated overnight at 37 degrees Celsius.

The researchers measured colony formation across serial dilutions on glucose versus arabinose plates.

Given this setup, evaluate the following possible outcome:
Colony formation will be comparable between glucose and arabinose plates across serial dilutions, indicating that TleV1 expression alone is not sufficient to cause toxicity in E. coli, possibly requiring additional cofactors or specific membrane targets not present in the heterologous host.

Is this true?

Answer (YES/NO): NO